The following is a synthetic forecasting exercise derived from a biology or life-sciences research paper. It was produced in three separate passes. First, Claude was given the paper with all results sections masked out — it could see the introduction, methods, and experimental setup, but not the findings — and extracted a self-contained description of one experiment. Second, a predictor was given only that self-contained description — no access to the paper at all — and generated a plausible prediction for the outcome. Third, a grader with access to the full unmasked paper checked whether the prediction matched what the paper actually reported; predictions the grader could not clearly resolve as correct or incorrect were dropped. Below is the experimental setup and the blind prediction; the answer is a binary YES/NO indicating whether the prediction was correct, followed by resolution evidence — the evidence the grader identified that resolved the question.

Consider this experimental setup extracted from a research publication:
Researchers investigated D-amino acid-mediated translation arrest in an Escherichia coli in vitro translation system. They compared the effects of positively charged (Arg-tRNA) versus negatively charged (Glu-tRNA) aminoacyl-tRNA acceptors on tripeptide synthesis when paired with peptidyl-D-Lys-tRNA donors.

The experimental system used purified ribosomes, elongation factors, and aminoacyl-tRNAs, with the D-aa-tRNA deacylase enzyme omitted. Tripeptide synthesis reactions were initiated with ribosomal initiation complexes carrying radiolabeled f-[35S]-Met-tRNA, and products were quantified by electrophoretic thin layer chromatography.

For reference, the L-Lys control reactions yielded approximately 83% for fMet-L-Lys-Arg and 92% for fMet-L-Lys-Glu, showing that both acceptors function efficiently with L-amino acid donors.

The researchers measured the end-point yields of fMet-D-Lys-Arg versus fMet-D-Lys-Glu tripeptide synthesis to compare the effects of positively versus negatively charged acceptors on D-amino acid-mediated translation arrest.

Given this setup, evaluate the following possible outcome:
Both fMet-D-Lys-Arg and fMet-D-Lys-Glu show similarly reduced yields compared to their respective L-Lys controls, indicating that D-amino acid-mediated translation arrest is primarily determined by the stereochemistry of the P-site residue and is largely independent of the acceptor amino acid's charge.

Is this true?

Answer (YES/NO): NO